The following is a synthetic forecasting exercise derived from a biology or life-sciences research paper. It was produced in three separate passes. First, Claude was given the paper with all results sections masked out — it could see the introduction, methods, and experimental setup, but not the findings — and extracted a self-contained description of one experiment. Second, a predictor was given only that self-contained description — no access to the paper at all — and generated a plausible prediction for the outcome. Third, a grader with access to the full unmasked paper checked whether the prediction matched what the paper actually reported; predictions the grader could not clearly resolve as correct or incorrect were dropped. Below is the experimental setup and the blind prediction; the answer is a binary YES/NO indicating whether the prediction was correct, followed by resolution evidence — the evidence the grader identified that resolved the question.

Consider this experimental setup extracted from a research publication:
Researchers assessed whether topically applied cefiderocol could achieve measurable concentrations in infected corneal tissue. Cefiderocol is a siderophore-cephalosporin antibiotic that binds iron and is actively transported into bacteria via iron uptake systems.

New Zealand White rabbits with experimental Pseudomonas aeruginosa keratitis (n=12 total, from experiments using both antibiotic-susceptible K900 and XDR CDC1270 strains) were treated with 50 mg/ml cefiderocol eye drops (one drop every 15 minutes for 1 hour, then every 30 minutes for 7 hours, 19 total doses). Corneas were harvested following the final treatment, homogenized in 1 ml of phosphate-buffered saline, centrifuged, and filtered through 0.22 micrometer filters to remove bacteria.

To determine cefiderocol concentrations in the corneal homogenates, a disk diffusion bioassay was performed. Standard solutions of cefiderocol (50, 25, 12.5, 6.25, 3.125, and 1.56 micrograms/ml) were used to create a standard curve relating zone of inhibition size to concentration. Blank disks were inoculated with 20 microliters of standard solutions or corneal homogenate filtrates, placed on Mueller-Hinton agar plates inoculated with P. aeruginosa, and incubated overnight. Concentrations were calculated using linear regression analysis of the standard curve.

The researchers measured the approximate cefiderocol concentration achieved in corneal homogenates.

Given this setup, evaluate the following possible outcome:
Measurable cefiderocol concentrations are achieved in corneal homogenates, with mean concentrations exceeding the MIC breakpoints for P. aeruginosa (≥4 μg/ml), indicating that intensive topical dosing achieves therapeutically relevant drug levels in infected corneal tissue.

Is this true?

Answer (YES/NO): YES